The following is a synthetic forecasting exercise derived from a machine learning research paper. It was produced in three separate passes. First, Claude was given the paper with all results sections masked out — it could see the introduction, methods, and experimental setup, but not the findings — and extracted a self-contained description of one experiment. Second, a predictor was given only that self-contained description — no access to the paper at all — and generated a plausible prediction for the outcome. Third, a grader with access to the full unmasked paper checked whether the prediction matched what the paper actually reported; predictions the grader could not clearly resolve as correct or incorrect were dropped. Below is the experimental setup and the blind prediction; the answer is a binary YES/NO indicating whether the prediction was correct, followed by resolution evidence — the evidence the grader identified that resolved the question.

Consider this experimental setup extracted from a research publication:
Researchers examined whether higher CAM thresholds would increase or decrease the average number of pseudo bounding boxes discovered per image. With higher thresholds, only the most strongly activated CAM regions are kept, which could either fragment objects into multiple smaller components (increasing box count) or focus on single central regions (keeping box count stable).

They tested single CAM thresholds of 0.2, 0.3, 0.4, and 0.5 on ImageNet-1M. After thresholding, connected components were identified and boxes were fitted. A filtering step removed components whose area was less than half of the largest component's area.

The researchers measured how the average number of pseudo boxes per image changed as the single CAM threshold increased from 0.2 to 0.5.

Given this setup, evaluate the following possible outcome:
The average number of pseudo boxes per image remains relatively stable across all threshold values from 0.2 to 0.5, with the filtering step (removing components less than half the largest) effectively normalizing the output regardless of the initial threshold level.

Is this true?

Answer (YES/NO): NO